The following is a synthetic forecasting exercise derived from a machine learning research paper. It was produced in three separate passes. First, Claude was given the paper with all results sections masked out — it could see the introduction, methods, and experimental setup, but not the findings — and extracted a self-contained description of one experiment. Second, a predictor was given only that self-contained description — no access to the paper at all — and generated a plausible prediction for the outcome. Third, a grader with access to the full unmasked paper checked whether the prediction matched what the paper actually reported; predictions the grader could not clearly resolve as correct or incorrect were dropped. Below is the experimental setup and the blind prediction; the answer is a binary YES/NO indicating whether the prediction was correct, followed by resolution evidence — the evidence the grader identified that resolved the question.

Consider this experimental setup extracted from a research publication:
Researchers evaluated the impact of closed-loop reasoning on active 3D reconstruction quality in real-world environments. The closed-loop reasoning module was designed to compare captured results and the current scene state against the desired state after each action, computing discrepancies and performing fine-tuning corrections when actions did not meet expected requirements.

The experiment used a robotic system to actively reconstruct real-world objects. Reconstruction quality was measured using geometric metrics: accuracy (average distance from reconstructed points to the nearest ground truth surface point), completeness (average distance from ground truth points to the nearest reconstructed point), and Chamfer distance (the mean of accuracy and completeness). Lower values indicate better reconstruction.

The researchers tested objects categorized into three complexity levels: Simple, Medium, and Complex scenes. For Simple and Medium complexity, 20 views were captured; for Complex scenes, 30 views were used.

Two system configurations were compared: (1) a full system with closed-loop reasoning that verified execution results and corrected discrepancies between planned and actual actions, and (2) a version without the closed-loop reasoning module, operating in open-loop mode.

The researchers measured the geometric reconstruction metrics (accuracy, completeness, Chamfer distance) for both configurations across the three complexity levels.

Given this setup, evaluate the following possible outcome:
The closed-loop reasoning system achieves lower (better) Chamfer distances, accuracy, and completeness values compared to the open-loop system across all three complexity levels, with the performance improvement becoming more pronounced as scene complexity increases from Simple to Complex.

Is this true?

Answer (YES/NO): NO